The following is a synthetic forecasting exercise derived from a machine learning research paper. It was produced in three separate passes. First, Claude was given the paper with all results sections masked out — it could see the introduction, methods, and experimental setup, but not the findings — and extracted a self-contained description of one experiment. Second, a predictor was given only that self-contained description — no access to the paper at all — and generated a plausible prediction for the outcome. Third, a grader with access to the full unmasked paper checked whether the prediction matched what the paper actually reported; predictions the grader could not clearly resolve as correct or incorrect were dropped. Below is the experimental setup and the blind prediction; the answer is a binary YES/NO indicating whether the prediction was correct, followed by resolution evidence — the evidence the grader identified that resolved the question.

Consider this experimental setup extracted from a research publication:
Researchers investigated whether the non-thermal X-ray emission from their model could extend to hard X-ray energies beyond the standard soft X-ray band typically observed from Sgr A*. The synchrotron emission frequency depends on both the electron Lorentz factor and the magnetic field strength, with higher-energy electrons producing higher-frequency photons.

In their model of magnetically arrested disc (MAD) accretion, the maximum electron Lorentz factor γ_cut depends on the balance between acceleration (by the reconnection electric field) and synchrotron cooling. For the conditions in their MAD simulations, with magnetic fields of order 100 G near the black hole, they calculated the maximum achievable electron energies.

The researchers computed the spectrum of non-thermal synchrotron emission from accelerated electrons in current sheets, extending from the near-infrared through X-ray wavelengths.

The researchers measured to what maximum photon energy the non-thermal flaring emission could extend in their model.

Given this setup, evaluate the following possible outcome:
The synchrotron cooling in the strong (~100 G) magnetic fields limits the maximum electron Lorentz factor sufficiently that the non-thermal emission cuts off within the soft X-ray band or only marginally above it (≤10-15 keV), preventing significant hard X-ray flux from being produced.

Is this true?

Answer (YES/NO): NO